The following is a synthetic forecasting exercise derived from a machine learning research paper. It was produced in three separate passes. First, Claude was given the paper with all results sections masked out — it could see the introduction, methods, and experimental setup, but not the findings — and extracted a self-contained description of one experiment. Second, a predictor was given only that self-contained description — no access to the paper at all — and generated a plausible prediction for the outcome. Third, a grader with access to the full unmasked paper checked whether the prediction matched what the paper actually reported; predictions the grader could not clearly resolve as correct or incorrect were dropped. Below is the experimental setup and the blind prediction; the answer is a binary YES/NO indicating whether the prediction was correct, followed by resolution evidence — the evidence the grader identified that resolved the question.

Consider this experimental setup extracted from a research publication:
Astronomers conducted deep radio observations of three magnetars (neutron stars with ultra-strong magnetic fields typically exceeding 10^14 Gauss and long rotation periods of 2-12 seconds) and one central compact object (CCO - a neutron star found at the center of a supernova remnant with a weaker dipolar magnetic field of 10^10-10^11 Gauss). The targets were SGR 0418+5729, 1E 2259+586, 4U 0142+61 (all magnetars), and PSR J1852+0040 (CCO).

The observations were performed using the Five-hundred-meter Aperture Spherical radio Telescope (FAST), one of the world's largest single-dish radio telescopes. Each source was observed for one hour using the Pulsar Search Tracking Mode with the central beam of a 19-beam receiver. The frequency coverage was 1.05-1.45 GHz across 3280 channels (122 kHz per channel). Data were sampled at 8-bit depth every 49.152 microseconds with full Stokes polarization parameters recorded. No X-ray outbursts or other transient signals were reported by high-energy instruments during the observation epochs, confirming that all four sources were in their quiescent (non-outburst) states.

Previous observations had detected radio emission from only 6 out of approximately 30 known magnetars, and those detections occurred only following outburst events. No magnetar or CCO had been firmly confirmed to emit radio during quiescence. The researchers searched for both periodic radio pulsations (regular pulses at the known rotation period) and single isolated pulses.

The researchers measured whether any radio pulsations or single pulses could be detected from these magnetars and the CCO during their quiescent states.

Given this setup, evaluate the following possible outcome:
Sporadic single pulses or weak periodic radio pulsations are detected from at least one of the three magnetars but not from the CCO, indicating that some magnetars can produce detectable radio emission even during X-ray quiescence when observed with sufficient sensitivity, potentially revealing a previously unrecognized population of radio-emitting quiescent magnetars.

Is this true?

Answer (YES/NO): NO